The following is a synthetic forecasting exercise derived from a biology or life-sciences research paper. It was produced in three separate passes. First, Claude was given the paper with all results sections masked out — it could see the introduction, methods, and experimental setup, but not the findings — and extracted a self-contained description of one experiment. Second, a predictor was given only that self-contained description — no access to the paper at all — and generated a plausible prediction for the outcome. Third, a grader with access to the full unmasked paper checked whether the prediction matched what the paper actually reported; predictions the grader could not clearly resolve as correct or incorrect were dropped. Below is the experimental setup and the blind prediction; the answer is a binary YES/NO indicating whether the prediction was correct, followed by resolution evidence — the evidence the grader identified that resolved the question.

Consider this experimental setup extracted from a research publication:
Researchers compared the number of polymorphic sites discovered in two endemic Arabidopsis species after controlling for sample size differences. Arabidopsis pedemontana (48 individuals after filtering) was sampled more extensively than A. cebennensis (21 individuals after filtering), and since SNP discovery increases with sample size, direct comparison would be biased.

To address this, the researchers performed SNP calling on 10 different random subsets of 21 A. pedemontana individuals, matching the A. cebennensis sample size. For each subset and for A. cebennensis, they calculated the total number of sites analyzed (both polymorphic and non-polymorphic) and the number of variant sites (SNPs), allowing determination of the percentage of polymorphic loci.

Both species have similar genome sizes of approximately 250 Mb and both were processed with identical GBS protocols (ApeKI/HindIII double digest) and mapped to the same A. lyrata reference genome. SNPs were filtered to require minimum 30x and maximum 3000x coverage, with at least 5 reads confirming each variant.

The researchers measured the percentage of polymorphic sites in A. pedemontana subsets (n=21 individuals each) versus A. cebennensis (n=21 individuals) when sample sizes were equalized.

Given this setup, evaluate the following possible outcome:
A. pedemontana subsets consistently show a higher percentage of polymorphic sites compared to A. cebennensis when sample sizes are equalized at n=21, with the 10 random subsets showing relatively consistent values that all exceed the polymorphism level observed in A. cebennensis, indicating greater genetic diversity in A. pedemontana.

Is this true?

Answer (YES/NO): YES